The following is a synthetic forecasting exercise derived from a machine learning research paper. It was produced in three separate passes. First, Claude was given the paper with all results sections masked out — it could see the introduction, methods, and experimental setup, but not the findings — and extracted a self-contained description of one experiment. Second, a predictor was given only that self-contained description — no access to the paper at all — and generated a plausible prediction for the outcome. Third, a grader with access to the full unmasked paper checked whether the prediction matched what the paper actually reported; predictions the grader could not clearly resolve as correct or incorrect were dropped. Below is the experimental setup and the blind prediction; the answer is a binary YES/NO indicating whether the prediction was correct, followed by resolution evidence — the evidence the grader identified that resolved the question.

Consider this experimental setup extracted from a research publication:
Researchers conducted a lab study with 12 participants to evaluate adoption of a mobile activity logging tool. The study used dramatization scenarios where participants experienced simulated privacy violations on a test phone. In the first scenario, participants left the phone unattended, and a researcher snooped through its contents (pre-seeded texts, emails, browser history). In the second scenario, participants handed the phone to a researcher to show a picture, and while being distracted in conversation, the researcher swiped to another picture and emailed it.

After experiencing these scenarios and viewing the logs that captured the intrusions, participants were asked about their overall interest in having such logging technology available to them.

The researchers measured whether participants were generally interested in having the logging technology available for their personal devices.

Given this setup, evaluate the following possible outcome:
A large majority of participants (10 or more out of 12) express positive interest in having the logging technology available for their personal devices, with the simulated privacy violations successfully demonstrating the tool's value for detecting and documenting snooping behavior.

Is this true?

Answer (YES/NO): YES